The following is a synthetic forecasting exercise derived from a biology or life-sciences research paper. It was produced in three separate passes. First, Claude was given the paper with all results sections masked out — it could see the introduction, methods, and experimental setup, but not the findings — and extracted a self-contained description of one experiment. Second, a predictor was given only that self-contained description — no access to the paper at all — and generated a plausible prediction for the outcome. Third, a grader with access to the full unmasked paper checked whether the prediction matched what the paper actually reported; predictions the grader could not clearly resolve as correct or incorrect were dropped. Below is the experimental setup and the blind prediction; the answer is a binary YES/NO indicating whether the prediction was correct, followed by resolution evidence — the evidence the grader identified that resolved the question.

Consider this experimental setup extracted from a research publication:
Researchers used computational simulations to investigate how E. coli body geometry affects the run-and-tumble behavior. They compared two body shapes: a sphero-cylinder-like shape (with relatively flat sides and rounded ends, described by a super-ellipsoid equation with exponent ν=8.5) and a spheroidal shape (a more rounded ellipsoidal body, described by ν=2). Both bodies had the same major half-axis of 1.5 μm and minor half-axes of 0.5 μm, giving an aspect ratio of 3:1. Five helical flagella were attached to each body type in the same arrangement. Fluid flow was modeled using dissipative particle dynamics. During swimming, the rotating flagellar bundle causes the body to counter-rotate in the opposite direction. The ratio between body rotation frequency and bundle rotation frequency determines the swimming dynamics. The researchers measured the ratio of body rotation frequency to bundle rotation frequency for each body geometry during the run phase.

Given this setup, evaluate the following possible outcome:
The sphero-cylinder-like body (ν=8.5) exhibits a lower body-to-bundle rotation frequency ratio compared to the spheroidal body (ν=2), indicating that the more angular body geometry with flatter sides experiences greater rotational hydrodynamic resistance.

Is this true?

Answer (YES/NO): YES